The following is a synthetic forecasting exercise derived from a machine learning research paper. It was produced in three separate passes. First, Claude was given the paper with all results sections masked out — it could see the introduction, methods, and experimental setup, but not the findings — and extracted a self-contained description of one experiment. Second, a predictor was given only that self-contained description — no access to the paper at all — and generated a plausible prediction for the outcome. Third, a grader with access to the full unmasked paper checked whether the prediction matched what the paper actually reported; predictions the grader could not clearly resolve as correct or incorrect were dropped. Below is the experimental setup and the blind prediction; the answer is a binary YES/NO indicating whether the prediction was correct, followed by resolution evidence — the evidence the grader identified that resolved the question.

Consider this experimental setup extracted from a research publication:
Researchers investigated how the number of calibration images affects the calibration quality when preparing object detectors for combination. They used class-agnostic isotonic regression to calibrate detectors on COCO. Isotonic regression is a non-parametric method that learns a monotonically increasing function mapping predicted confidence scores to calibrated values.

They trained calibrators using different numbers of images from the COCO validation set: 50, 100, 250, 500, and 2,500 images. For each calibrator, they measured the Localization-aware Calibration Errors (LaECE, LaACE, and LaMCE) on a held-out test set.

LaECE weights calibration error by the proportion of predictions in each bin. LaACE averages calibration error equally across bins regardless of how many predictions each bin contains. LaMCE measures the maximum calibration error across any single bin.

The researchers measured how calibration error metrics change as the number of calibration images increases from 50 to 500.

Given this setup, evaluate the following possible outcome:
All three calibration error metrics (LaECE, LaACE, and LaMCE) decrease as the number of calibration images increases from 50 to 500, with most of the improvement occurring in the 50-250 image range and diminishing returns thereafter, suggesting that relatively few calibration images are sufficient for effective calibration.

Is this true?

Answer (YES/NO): NO